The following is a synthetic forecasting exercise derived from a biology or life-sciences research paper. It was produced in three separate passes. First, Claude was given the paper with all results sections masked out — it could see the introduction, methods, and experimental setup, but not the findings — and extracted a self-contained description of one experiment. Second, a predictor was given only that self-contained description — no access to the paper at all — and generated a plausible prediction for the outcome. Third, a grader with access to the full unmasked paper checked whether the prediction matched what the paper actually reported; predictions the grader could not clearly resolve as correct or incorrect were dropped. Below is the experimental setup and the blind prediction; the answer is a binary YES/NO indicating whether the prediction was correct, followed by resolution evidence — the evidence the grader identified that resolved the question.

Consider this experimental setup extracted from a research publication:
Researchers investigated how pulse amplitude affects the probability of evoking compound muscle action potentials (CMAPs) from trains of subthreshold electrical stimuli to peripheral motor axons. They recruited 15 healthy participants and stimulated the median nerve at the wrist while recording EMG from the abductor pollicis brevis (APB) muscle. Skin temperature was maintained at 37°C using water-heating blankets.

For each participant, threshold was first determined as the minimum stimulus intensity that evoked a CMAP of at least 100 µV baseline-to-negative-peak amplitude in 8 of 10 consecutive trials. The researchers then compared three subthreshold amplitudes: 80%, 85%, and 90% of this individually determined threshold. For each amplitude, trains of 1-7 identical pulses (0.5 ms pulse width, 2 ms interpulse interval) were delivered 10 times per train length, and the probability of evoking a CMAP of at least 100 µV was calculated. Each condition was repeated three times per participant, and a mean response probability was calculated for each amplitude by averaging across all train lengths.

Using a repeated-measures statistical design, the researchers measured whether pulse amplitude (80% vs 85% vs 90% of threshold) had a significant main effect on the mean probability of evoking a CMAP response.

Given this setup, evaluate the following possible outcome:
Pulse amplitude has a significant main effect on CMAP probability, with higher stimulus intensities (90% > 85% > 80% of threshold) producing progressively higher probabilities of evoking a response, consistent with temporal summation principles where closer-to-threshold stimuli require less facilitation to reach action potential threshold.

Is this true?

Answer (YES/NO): YES